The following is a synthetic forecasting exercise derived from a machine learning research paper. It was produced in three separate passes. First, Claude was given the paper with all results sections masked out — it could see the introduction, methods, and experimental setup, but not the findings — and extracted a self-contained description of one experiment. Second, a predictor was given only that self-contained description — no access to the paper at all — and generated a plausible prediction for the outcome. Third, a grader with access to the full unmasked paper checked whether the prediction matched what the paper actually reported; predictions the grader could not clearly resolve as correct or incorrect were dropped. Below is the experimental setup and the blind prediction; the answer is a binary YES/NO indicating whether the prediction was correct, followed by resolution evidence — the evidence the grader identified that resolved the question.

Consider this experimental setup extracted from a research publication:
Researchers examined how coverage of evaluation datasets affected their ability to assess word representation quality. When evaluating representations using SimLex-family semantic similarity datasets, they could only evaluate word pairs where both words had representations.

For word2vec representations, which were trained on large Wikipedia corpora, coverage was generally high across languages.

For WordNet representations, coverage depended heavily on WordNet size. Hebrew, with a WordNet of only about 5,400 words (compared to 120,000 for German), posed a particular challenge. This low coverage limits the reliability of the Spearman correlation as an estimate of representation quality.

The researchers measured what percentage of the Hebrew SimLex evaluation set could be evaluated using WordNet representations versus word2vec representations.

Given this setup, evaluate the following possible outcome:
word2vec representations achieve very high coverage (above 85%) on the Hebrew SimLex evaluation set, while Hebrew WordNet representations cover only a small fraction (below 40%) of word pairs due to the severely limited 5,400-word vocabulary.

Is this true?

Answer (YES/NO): NO